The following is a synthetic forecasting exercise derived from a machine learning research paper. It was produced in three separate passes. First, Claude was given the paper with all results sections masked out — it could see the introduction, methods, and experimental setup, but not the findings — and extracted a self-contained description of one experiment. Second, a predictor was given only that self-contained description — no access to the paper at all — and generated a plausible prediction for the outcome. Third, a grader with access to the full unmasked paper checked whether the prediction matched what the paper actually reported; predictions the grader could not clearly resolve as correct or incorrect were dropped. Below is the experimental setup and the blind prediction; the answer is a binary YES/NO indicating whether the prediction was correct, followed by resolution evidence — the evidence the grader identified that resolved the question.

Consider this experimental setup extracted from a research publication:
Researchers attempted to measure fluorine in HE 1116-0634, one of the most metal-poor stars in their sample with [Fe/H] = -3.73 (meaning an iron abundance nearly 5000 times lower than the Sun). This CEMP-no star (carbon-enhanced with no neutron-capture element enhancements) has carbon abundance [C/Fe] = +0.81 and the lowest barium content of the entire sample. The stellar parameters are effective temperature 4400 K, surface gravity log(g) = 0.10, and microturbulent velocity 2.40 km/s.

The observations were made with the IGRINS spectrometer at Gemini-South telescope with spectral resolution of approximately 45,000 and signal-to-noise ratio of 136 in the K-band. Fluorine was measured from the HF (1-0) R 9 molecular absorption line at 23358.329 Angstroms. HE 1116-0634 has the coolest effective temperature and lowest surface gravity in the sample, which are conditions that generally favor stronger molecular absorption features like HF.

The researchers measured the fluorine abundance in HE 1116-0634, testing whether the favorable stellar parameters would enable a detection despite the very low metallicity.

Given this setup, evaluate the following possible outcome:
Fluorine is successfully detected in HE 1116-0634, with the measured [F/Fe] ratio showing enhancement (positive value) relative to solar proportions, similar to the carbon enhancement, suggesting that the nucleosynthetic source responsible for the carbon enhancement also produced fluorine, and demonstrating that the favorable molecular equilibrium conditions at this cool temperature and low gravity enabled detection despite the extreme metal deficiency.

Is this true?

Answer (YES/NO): NO